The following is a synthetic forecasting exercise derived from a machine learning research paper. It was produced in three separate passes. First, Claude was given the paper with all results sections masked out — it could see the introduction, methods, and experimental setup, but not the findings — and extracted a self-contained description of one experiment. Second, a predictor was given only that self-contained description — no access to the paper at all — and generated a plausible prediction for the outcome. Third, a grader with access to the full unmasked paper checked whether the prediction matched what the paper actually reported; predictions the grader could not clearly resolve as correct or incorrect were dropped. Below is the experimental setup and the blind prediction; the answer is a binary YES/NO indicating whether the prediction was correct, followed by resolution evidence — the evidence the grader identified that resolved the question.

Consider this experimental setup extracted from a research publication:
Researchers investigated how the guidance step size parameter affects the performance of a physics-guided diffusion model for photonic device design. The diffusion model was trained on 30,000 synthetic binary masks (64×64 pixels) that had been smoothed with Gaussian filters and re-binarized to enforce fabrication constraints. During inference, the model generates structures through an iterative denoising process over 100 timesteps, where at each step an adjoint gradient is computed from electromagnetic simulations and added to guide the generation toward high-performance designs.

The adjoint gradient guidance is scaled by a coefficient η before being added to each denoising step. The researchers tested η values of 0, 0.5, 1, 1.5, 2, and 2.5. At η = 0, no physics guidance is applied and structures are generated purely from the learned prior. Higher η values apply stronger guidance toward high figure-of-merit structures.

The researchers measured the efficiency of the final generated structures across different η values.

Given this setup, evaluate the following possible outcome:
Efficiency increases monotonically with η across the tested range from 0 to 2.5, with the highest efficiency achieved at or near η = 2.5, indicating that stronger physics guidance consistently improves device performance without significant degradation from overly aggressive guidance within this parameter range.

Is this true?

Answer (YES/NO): NO